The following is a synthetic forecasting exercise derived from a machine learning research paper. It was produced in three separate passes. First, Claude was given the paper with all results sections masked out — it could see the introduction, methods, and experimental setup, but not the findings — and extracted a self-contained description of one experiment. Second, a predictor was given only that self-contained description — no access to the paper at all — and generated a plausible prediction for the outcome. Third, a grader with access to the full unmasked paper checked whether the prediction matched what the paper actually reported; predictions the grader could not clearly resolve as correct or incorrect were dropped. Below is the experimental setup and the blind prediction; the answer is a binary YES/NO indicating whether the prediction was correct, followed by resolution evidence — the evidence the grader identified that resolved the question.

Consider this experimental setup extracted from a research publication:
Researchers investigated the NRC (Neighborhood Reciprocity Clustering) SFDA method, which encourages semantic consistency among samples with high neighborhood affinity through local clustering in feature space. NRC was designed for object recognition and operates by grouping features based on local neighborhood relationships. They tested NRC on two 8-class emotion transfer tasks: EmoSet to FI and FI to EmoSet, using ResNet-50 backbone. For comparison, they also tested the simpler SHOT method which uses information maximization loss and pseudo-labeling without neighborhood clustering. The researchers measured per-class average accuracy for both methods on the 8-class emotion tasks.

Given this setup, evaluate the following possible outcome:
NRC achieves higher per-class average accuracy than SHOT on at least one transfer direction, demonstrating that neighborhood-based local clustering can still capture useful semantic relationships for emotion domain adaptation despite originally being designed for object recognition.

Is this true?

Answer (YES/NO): NO